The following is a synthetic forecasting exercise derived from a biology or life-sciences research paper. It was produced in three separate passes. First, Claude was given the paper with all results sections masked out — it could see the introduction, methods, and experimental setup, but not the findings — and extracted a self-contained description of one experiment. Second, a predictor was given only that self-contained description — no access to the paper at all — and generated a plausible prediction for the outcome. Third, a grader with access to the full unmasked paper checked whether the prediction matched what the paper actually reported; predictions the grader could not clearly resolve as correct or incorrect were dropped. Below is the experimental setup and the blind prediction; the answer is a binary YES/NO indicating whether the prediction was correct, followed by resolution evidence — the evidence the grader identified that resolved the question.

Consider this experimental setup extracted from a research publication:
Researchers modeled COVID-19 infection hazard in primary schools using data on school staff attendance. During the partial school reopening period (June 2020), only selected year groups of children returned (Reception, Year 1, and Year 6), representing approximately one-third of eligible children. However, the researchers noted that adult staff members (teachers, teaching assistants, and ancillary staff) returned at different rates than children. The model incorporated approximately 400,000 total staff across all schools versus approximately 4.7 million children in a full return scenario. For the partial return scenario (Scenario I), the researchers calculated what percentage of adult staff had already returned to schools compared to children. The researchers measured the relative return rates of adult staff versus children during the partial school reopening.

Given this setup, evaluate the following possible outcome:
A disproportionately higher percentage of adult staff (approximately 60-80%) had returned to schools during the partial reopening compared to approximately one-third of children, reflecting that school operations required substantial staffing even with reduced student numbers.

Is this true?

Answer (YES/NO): YES